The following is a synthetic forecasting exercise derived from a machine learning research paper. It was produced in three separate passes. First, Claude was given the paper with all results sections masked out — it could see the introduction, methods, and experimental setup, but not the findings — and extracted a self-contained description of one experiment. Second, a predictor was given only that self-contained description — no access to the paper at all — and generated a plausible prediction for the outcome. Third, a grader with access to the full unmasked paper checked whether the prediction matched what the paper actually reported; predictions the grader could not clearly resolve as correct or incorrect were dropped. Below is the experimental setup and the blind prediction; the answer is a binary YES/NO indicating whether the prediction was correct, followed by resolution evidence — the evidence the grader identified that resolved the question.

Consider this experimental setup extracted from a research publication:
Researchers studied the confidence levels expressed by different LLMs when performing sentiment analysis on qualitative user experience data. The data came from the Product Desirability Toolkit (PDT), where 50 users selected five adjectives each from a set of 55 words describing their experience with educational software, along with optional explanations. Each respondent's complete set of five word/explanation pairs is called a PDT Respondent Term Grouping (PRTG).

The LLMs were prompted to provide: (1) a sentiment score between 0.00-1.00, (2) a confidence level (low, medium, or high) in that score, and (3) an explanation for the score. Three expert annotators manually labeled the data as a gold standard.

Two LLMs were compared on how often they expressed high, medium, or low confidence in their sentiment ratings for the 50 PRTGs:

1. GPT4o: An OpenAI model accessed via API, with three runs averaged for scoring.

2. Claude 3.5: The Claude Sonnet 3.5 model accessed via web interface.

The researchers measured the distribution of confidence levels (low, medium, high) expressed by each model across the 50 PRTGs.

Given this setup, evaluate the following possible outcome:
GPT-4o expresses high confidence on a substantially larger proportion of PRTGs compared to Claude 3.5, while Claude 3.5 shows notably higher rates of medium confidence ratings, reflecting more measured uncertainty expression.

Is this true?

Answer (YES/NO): NO